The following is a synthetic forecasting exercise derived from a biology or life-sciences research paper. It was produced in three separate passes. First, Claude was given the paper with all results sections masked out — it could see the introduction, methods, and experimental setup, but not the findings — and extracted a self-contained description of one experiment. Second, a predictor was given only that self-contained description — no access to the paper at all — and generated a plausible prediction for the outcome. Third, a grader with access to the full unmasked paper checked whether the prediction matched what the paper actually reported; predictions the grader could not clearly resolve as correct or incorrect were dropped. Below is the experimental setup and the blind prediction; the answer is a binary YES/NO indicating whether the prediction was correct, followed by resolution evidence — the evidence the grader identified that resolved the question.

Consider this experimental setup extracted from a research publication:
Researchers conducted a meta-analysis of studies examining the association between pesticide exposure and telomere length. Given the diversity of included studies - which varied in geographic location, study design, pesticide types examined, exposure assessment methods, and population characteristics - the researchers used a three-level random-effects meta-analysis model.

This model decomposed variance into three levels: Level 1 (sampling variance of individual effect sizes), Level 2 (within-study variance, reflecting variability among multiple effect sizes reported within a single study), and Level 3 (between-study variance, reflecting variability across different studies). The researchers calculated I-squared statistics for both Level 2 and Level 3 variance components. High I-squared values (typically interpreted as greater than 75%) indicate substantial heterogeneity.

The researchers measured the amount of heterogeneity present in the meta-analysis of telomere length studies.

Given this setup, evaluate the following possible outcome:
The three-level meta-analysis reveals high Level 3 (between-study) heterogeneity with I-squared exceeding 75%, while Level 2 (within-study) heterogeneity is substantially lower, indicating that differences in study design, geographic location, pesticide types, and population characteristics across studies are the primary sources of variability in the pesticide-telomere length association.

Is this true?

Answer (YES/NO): YES